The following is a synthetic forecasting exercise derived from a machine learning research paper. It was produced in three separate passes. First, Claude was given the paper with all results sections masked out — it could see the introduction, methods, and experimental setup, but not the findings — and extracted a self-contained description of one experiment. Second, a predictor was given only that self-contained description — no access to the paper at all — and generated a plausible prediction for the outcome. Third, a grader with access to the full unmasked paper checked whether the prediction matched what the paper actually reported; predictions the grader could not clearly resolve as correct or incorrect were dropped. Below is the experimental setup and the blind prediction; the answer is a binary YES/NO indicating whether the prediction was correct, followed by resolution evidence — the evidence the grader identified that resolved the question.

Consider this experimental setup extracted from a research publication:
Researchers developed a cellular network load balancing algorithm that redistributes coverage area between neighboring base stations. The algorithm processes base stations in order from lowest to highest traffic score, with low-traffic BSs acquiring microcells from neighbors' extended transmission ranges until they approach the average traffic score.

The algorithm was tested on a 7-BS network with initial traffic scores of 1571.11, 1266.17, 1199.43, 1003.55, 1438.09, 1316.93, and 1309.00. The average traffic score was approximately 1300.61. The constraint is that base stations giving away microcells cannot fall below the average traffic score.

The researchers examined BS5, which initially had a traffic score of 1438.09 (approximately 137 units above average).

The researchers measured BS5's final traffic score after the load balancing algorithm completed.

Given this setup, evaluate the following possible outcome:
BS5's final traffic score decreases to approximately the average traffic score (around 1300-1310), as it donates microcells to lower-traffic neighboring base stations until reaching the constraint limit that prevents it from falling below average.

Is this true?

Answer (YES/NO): NO